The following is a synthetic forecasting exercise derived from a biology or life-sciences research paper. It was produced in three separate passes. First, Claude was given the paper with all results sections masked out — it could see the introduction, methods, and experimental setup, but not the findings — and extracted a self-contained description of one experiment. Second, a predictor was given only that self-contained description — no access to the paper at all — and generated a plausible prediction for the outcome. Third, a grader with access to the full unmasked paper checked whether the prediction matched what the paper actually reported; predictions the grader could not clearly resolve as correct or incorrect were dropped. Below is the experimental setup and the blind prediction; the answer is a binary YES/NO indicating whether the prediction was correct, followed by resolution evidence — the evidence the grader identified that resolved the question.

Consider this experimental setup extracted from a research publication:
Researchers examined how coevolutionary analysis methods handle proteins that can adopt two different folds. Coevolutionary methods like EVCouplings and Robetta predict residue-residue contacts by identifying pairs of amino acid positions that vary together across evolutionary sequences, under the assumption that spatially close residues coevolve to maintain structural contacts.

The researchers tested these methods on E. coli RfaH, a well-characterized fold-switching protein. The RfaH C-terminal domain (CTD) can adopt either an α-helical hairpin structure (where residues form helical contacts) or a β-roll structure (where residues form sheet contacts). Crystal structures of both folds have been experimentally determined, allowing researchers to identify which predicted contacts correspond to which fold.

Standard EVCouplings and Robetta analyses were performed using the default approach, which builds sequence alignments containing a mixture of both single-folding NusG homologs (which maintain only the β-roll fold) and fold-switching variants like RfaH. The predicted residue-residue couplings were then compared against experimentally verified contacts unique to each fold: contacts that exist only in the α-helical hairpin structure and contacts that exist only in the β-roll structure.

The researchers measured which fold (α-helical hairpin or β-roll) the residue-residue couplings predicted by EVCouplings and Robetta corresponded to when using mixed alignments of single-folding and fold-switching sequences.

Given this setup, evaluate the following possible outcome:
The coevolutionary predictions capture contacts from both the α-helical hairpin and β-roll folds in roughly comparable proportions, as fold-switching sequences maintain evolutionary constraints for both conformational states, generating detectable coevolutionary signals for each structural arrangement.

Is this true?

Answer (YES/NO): NO